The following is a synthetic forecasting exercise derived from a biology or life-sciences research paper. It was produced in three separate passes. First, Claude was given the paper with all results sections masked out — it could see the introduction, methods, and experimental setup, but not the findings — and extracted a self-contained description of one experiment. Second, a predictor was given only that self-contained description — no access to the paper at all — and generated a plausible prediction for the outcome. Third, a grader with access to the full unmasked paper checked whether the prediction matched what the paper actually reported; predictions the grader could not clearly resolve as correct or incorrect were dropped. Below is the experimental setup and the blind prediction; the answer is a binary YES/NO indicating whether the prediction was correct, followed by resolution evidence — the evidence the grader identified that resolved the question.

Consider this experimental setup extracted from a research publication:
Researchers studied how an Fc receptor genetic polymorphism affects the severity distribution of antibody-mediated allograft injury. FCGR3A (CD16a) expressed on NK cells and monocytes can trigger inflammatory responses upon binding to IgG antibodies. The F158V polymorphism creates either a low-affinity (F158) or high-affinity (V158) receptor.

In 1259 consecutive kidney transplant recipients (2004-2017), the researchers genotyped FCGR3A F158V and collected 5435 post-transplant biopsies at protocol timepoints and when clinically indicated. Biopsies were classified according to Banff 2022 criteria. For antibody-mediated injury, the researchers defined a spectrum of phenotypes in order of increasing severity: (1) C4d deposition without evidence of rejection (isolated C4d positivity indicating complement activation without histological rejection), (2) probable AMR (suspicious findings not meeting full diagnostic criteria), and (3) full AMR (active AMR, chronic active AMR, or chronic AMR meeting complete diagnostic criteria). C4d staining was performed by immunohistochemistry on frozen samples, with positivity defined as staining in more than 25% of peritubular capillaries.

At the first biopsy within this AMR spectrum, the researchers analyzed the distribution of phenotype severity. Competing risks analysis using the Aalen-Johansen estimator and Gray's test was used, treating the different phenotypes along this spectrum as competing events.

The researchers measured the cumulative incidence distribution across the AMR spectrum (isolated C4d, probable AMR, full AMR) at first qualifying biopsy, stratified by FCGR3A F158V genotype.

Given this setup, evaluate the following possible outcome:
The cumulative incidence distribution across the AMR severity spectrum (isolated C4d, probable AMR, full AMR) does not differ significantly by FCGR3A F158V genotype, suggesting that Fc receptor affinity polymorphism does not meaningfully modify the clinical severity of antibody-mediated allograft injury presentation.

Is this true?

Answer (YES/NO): NO